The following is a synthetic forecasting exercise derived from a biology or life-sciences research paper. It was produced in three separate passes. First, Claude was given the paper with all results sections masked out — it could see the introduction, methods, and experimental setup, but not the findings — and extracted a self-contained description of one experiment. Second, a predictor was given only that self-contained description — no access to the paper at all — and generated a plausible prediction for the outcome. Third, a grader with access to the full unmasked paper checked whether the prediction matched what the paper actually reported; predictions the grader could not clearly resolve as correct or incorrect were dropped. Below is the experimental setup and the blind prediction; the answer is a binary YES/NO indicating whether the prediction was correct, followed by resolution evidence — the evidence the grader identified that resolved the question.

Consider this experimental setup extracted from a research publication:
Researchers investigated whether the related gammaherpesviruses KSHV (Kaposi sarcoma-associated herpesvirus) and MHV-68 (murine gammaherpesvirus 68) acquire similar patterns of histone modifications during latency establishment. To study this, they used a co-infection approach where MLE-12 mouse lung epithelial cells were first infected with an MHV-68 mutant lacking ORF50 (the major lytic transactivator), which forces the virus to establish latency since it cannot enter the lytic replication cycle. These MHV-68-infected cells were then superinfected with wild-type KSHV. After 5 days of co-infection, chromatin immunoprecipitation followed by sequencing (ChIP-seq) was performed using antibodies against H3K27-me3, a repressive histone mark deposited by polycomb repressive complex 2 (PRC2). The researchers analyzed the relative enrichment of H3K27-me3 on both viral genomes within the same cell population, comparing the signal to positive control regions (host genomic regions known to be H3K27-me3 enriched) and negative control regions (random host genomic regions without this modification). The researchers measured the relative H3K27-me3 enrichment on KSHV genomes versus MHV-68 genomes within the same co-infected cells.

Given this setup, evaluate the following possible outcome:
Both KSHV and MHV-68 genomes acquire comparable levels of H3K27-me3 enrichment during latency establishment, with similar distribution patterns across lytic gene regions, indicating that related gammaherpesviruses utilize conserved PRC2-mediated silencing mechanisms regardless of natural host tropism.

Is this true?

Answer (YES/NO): NO